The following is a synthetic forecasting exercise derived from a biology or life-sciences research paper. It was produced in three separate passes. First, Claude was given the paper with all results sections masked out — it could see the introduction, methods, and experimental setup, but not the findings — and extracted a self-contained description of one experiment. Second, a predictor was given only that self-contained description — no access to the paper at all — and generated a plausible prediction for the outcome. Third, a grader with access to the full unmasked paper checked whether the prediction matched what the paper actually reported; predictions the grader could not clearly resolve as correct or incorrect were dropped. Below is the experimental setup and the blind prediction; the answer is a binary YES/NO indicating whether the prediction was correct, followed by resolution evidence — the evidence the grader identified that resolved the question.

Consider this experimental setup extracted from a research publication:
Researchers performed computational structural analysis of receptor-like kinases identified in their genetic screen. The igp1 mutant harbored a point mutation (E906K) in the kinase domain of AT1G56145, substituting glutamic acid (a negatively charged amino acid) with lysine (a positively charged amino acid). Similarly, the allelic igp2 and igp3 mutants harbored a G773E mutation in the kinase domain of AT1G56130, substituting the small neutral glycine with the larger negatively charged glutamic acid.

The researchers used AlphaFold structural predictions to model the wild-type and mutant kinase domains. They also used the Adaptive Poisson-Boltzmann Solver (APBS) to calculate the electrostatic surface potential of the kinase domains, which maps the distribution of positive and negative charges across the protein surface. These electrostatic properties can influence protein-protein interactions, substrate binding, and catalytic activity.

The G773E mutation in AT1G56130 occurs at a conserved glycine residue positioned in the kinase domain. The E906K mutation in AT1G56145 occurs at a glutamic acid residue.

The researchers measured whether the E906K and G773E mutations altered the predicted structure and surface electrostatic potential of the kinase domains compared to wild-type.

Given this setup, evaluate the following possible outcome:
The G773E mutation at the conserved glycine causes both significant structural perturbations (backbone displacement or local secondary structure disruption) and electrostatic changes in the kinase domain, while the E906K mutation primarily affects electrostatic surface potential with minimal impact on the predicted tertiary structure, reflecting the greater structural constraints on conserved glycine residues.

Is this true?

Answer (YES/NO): NO